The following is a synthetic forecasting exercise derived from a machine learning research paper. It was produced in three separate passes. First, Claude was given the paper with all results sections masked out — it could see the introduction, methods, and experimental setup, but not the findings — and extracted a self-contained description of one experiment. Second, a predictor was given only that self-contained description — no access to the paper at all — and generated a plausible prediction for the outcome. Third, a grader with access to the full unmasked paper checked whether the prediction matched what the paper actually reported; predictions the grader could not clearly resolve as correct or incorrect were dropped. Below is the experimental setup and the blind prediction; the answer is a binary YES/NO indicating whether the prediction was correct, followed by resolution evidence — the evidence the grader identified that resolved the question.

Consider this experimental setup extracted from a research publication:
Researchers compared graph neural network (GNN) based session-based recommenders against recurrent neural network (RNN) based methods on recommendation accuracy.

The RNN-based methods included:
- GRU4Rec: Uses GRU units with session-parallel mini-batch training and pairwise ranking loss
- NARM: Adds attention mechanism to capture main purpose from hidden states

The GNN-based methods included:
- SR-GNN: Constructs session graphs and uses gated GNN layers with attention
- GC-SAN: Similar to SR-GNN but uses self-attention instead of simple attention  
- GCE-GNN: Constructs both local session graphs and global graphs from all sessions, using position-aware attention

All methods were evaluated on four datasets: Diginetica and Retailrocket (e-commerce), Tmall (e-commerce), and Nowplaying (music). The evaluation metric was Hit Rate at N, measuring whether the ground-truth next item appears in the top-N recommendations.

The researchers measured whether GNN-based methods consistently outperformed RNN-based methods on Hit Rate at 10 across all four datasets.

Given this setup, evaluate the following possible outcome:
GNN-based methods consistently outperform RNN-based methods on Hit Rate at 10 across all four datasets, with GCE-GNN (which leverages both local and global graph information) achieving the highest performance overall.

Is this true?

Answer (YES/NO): NO